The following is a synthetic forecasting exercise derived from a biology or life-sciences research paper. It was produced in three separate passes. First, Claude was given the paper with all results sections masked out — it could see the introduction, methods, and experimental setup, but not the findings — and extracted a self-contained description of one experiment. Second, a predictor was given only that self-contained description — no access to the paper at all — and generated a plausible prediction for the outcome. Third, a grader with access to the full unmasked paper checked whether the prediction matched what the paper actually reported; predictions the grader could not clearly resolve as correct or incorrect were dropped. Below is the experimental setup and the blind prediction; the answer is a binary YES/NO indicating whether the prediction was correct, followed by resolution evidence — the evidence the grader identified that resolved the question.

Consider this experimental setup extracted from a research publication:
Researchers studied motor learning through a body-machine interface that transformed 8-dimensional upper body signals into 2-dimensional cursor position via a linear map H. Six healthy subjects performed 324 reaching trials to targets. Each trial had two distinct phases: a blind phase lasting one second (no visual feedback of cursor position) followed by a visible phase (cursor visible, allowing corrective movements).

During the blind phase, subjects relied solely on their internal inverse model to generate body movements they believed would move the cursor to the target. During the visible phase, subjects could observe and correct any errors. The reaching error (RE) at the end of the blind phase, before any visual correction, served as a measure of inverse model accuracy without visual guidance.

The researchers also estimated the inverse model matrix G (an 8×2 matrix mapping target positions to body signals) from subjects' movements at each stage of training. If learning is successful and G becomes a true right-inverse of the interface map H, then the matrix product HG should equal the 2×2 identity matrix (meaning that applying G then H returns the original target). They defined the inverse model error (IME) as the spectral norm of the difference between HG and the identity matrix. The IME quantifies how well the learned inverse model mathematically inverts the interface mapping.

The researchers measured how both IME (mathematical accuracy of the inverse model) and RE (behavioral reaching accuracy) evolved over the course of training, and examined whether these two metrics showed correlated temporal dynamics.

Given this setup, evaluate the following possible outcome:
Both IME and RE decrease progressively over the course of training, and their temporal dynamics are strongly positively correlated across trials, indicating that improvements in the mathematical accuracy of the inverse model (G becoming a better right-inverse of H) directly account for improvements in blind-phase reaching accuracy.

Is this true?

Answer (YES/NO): YES